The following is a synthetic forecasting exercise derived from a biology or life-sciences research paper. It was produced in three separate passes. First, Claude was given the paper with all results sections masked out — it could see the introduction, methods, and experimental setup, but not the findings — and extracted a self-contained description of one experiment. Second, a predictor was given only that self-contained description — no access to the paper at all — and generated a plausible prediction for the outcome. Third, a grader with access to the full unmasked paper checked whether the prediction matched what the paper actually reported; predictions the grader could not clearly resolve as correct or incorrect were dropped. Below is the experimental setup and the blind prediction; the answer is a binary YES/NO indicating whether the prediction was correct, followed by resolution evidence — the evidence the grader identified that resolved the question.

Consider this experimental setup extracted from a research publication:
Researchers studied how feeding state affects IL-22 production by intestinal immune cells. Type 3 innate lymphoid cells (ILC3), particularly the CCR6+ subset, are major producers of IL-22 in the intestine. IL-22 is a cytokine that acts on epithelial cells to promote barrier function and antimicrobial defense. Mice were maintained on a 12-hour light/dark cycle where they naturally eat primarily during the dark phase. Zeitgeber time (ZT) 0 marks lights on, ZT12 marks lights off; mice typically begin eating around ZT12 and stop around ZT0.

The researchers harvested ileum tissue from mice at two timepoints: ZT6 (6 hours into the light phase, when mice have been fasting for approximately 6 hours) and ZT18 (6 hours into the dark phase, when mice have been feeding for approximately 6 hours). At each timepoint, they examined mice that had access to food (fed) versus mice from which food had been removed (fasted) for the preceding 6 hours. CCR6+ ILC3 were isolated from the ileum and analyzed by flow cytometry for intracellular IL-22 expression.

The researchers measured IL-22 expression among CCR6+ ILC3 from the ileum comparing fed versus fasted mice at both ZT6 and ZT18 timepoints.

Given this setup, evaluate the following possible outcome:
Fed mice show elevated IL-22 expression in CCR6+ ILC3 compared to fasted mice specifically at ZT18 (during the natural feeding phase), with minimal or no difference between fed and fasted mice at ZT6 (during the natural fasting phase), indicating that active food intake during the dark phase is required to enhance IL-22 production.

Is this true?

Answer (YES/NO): NO